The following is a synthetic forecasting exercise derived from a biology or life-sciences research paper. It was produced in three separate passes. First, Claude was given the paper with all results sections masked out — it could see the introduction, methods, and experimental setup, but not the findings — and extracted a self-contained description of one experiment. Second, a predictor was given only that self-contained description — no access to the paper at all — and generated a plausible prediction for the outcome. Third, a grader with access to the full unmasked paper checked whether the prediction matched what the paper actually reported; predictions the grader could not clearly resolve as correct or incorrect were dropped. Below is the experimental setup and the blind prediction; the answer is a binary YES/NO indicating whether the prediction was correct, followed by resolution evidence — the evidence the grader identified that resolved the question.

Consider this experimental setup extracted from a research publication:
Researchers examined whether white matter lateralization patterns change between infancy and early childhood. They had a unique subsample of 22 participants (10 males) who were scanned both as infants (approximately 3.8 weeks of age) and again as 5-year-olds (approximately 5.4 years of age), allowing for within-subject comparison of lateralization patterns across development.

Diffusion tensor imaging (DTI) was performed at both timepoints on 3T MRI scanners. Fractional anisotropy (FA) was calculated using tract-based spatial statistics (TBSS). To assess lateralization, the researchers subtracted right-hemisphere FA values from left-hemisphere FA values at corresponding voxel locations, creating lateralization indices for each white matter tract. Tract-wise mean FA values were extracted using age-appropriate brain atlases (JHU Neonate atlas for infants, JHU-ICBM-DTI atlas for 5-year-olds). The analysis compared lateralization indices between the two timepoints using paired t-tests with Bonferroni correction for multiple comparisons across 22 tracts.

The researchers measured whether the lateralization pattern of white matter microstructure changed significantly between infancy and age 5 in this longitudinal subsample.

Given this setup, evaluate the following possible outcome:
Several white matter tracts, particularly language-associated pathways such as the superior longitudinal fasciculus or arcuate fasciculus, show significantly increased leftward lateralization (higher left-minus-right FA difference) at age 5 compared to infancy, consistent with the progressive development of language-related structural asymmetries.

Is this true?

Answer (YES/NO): NO